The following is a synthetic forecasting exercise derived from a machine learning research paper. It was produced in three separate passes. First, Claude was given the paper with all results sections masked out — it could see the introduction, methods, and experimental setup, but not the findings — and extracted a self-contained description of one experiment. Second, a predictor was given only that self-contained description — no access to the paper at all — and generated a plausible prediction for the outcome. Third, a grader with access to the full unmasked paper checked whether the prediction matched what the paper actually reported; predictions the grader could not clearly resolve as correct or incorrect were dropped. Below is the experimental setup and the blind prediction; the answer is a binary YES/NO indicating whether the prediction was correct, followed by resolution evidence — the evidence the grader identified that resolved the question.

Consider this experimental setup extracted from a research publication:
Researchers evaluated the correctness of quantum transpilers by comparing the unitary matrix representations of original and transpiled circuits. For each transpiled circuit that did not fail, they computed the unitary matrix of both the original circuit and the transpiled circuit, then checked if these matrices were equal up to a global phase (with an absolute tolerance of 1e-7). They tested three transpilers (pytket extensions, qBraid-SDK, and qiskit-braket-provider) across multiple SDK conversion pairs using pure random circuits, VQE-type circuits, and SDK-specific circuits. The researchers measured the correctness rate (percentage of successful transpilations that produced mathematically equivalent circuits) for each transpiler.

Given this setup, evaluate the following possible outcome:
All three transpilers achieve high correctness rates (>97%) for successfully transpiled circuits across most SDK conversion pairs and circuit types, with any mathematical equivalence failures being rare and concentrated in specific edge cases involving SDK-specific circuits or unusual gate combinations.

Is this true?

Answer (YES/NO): YES